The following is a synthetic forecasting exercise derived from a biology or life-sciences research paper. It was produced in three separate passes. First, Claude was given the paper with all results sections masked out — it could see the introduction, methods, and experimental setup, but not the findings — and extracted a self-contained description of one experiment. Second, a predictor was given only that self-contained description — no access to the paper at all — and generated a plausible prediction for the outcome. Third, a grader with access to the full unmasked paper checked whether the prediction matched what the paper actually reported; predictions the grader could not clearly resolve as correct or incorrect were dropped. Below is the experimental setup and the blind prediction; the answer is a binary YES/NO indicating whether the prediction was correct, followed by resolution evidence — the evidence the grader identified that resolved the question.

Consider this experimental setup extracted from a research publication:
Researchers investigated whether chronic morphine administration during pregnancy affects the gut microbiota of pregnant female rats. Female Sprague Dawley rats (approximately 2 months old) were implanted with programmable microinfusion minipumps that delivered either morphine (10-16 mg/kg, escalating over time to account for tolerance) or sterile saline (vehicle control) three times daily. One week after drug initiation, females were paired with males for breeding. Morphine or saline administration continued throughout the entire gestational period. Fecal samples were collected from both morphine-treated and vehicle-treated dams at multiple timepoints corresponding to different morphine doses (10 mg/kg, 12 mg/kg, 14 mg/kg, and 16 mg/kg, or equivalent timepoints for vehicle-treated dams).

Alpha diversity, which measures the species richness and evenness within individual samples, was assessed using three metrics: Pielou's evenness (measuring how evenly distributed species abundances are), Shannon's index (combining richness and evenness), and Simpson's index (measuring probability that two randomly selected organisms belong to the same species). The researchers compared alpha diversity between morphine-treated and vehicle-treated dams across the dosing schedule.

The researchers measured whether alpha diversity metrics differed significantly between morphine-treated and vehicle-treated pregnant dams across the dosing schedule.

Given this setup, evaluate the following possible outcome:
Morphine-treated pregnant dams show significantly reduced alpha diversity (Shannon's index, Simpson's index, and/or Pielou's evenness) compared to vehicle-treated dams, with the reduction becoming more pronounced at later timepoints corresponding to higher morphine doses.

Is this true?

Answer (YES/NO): NO